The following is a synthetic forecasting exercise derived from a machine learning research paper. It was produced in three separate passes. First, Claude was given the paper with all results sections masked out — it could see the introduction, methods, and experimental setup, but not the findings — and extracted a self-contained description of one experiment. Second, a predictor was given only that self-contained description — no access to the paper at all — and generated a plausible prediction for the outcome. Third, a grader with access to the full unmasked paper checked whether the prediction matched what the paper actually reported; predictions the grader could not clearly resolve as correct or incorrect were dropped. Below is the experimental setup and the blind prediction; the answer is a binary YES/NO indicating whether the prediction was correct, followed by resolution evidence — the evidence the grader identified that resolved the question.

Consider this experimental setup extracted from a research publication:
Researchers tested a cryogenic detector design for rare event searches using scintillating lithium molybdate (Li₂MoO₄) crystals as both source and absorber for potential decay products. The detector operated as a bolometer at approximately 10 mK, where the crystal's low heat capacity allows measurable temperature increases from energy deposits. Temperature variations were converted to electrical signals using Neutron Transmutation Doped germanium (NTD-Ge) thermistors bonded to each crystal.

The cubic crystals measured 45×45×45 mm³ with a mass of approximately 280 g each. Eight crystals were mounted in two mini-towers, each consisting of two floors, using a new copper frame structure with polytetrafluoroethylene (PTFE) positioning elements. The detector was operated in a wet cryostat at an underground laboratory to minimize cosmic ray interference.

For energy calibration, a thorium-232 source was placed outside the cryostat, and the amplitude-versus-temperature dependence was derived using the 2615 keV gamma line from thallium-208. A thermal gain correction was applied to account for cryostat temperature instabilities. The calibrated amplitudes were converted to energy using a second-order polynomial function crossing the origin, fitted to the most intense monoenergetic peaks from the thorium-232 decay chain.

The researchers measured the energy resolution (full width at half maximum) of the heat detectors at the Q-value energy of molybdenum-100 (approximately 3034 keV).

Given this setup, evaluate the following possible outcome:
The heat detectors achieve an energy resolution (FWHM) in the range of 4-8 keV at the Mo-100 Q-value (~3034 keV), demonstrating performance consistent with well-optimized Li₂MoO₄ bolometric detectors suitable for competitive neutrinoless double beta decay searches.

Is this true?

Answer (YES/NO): YES